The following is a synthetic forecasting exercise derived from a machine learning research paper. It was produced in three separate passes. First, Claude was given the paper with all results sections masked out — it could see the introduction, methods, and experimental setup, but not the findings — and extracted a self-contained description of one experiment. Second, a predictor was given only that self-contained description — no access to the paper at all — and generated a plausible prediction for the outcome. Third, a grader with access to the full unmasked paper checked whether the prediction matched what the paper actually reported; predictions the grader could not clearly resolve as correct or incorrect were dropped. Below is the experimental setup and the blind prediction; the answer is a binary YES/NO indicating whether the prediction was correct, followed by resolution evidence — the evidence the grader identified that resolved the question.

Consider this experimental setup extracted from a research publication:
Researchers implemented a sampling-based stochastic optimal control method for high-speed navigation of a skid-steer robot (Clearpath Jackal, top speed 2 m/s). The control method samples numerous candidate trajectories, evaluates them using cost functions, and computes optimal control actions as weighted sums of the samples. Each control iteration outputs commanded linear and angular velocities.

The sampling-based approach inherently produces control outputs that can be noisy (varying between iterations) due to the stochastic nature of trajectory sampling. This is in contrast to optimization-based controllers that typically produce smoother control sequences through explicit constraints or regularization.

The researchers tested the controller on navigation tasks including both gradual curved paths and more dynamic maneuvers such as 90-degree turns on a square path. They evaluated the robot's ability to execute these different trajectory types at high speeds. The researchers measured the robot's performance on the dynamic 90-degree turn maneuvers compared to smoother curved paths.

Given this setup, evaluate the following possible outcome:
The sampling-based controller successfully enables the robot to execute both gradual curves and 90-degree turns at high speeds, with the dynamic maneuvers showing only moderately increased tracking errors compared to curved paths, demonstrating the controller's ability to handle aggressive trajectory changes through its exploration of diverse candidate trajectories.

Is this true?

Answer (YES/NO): NO